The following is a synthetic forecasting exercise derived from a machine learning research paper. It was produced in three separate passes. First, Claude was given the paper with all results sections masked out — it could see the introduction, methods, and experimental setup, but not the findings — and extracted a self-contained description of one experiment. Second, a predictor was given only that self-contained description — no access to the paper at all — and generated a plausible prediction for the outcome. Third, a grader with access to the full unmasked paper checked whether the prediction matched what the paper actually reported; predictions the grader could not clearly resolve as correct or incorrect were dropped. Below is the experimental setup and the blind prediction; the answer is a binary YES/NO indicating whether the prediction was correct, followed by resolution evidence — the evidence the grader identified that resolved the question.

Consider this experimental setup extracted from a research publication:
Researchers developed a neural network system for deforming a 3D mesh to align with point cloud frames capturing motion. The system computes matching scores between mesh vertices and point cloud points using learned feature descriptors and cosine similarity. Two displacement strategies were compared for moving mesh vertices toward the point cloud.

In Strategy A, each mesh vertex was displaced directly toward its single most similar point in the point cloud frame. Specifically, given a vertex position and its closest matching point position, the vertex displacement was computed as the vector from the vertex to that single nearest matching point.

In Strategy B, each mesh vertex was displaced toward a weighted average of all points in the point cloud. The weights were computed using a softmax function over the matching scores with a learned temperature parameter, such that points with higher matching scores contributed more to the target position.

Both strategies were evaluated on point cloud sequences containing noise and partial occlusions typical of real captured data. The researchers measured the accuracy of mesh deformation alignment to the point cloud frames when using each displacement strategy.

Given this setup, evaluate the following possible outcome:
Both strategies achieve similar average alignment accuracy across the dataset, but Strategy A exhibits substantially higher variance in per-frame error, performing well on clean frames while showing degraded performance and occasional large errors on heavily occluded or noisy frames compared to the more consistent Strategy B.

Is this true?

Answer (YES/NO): NO